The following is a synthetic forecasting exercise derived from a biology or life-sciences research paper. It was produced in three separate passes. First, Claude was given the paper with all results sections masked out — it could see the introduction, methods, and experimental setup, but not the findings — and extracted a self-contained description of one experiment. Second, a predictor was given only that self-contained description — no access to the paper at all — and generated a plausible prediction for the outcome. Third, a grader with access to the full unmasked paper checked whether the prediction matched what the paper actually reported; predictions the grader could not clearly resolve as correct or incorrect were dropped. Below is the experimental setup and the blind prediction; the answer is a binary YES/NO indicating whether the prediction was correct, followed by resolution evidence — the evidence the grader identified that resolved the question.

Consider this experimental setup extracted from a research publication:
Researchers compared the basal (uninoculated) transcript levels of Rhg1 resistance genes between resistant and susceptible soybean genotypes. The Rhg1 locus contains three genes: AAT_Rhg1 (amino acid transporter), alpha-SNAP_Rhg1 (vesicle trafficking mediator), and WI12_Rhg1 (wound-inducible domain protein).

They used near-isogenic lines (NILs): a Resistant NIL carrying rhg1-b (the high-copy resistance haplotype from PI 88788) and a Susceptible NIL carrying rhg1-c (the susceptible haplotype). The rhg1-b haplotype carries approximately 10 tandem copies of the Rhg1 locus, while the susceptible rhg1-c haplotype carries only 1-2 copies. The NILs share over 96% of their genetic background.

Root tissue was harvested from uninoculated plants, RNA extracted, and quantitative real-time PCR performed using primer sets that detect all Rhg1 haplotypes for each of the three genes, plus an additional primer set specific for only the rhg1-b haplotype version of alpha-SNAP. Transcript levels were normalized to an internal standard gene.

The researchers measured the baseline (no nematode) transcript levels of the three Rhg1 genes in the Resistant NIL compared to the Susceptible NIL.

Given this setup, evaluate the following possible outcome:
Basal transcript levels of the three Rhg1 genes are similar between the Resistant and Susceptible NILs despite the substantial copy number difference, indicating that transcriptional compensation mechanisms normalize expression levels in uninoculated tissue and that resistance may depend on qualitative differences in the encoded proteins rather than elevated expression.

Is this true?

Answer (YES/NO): NO